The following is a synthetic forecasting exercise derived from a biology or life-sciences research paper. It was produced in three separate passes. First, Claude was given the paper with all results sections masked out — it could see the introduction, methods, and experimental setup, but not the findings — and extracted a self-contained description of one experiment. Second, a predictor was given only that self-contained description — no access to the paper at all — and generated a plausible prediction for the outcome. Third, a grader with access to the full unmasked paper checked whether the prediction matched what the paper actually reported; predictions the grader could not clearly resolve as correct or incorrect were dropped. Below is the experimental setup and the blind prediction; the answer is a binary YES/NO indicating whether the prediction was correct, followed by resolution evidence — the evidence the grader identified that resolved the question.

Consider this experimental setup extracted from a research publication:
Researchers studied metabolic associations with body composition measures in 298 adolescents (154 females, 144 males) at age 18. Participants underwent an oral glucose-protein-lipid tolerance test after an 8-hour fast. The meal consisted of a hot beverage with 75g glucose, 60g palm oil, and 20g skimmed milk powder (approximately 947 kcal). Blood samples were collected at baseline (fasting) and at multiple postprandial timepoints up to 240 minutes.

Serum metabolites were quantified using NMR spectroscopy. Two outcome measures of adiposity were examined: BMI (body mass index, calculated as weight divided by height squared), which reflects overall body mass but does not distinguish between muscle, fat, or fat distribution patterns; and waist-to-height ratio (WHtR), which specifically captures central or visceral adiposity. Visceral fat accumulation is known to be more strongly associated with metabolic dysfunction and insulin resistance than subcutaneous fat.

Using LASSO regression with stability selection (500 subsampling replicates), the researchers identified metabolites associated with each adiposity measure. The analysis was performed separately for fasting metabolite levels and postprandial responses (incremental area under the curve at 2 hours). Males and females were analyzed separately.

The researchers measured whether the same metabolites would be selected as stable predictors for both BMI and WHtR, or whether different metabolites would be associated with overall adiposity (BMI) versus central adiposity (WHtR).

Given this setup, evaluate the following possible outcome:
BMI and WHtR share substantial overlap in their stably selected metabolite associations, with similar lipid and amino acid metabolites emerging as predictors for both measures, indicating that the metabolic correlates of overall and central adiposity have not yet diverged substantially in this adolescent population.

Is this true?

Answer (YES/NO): NO